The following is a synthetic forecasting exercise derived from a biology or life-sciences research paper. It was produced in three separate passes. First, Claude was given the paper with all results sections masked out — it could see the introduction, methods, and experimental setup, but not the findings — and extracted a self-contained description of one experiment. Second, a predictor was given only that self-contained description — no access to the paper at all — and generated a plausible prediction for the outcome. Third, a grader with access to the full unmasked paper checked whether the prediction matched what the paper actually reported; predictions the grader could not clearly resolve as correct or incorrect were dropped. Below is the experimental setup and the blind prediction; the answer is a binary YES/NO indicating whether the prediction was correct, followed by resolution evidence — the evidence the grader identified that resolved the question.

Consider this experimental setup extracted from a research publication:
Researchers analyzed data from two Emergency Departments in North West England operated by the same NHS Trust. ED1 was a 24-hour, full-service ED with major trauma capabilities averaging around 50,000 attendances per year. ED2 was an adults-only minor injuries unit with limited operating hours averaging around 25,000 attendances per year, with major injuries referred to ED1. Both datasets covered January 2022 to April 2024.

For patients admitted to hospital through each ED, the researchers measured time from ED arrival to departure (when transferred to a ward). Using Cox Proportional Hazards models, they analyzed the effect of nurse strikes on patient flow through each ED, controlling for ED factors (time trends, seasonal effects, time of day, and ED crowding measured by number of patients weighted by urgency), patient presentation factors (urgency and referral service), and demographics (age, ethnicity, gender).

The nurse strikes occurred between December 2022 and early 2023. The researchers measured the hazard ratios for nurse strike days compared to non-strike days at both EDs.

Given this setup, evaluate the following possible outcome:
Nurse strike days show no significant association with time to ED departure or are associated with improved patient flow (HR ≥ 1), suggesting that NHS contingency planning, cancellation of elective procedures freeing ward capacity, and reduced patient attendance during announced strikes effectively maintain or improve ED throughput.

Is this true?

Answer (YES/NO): YES